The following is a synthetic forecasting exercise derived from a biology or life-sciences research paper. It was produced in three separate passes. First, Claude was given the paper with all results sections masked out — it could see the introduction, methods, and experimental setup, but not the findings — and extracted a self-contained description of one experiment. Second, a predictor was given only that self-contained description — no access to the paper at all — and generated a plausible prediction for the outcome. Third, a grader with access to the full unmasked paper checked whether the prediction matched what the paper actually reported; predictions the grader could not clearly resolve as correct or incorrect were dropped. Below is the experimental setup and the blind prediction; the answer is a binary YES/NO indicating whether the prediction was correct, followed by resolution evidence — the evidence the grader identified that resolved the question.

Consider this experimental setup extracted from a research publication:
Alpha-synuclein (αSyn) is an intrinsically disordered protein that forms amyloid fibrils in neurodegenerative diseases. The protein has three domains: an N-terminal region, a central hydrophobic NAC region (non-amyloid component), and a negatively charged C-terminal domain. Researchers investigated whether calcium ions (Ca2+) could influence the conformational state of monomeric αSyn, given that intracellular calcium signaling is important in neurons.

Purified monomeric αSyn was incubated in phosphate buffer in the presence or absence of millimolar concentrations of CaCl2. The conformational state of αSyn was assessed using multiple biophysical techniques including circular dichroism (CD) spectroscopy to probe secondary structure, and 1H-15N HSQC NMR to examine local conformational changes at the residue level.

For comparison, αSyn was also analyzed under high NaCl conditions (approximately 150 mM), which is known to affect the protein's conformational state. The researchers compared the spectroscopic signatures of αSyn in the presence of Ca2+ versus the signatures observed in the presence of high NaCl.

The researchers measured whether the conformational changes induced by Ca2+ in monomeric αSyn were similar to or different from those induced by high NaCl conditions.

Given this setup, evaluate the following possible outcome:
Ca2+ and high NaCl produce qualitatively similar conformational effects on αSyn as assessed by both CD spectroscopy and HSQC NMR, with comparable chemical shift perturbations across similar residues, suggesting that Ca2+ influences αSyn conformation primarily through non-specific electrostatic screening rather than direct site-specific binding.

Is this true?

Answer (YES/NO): NO